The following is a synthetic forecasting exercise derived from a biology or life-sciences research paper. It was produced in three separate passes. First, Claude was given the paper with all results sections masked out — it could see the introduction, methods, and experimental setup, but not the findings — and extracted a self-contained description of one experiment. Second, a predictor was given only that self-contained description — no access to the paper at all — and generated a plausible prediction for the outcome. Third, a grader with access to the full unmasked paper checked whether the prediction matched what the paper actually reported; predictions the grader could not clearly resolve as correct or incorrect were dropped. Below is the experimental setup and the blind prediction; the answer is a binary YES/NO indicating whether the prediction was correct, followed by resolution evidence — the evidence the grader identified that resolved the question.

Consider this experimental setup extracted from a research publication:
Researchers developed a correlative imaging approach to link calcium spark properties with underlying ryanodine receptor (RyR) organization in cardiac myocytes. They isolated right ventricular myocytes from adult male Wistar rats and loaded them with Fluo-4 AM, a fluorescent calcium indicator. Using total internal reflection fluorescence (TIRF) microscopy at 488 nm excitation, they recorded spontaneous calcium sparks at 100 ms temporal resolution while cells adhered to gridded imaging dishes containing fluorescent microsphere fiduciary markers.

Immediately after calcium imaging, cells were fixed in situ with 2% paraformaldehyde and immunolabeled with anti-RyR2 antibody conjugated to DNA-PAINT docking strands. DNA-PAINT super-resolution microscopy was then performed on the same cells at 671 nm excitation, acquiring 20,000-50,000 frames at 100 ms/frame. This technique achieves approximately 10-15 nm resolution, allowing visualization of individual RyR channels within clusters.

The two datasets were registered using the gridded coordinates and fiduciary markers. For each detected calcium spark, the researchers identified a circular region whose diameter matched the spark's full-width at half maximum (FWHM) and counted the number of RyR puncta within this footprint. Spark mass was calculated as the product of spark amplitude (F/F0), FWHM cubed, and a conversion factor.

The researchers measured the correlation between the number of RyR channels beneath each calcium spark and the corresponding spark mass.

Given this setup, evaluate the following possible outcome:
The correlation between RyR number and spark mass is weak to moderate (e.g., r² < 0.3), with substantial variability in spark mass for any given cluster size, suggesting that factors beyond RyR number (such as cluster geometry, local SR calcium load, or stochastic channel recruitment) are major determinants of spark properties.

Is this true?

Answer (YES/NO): YES